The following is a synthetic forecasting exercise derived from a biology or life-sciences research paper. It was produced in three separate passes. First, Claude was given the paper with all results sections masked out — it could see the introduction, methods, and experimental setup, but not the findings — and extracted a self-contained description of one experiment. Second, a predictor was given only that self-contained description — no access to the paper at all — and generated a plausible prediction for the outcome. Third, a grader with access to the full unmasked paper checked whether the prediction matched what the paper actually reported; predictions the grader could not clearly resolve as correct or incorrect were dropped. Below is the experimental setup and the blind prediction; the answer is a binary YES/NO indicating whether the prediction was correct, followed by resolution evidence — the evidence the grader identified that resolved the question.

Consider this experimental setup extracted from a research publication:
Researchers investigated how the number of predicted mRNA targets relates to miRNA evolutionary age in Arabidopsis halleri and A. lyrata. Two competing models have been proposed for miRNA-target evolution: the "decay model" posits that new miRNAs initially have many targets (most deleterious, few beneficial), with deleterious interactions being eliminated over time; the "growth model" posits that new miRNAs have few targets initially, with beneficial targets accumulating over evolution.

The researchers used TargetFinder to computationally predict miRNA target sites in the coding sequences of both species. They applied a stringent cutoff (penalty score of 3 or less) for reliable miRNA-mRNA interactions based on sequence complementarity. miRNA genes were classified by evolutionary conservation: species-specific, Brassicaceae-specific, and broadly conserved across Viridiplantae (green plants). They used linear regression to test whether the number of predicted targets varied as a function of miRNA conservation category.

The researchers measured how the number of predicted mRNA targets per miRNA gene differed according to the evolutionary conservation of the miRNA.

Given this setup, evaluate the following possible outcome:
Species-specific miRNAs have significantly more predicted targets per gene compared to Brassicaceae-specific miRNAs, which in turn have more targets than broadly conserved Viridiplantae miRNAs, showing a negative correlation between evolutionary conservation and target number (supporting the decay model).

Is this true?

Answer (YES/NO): NO